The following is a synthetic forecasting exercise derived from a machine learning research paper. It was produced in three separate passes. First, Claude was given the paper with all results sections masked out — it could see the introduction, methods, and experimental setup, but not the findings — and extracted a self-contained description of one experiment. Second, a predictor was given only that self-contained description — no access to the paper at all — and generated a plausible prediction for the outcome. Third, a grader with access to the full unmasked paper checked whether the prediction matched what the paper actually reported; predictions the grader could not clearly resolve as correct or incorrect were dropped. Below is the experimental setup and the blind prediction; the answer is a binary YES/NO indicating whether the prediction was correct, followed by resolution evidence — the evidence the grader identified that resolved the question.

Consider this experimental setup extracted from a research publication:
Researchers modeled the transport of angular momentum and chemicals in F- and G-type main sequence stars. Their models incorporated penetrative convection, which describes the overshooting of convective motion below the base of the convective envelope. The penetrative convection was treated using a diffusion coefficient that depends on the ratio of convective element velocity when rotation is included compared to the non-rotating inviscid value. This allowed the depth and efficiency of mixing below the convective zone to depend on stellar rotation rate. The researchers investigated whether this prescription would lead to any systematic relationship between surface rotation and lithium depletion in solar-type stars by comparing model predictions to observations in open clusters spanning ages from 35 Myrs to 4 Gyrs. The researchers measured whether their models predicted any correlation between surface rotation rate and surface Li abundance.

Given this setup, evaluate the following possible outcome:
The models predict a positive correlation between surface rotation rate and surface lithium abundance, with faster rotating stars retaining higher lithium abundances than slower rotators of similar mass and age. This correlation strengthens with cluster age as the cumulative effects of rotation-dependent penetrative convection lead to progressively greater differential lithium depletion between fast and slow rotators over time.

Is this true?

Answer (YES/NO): NO